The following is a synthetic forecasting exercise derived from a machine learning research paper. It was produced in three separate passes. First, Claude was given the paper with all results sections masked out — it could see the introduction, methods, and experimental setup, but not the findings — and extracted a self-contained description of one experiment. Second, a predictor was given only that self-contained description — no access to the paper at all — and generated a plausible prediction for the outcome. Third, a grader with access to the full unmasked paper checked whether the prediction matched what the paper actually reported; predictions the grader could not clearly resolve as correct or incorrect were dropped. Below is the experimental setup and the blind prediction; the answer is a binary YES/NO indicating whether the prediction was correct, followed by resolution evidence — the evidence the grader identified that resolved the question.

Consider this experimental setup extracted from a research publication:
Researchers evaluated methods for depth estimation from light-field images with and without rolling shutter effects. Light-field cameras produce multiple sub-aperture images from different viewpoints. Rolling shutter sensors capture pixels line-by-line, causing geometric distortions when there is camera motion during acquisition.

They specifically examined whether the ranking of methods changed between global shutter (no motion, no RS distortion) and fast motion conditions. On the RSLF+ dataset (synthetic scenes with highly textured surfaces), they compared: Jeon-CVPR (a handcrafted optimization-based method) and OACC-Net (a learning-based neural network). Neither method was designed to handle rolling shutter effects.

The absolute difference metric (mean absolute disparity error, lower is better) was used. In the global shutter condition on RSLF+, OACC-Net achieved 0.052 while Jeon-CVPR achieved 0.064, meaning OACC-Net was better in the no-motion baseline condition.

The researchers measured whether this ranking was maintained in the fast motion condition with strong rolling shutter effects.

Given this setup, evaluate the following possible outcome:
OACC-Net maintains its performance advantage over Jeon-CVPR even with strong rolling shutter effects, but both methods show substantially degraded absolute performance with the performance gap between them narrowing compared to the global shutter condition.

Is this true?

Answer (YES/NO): NO